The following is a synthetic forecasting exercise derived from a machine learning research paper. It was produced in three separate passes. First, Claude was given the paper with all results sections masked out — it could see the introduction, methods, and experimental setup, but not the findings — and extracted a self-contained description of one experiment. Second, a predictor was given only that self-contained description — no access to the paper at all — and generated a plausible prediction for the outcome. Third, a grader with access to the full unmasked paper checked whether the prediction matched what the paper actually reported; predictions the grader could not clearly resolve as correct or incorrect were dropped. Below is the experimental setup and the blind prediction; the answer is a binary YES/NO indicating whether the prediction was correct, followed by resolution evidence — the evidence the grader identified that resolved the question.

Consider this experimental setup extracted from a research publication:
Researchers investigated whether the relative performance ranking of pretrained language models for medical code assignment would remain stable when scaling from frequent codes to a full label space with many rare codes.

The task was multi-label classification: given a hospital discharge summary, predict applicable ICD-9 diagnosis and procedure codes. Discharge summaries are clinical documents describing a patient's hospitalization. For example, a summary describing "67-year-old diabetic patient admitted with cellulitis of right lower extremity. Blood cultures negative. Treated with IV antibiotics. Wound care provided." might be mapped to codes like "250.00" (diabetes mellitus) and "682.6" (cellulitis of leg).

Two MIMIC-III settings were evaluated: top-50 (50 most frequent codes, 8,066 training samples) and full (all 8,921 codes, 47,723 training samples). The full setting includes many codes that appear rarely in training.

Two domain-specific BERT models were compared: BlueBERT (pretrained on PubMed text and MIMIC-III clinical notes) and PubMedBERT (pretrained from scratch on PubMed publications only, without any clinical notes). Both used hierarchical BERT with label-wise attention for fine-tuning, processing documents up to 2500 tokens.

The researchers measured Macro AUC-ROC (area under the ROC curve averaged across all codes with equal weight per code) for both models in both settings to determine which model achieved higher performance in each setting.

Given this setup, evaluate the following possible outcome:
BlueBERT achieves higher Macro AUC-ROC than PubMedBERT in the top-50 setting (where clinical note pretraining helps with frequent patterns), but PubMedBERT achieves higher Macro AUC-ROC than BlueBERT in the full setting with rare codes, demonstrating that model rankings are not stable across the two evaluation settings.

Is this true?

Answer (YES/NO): YES